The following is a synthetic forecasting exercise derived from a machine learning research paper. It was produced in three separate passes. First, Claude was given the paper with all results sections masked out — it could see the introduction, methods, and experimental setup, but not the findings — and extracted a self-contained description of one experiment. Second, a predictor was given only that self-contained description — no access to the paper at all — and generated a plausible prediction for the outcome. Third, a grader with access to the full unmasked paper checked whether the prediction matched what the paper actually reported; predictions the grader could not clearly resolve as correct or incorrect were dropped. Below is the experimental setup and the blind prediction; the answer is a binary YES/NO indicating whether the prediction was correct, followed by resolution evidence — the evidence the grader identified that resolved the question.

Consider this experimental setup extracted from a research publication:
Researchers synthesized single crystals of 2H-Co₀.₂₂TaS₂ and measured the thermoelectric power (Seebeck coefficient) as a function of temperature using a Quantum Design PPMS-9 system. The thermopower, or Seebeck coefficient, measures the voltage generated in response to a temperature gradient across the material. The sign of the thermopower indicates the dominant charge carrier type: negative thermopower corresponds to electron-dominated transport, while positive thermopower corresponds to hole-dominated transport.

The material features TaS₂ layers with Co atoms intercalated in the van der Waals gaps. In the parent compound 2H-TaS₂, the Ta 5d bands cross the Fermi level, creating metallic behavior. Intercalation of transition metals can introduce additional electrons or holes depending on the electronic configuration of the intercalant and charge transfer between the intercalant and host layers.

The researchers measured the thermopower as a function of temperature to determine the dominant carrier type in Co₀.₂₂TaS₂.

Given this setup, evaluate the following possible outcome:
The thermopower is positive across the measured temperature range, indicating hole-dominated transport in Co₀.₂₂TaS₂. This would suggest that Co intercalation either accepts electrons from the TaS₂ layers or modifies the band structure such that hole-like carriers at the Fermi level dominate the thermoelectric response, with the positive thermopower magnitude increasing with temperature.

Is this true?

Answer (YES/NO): NO